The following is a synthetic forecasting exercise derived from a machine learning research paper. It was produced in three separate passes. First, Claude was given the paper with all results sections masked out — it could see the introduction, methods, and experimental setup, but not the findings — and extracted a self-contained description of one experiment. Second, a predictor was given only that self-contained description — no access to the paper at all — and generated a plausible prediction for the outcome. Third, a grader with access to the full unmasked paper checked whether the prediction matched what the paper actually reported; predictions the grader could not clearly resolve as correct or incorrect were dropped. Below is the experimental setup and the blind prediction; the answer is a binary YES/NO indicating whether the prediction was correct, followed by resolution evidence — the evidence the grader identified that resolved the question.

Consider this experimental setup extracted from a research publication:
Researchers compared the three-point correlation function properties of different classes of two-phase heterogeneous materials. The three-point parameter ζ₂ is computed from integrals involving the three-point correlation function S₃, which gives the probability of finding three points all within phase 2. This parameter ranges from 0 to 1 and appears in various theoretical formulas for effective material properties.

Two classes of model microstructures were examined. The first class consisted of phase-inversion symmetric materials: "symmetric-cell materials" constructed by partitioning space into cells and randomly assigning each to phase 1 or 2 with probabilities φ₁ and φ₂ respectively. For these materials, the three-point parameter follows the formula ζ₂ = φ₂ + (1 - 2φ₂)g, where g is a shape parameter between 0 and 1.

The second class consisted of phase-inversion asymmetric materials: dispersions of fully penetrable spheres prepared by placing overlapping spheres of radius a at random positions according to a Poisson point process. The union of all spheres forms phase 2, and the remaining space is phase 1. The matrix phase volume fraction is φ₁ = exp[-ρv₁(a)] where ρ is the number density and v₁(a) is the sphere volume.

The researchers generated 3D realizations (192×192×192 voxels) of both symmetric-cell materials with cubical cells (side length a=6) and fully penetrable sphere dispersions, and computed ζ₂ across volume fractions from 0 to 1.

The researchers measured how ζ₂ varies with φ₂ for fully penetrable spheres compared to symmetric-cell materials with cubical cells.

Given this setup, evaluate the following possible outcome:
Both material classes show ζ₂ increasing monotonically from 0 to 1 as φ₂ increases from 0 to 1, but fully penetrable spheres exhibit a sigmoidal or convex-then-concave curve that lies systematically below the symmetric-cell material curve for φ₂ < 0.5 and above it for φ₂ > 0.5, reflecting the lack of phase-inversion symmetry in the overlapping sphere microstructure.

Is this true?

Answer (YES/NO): NO